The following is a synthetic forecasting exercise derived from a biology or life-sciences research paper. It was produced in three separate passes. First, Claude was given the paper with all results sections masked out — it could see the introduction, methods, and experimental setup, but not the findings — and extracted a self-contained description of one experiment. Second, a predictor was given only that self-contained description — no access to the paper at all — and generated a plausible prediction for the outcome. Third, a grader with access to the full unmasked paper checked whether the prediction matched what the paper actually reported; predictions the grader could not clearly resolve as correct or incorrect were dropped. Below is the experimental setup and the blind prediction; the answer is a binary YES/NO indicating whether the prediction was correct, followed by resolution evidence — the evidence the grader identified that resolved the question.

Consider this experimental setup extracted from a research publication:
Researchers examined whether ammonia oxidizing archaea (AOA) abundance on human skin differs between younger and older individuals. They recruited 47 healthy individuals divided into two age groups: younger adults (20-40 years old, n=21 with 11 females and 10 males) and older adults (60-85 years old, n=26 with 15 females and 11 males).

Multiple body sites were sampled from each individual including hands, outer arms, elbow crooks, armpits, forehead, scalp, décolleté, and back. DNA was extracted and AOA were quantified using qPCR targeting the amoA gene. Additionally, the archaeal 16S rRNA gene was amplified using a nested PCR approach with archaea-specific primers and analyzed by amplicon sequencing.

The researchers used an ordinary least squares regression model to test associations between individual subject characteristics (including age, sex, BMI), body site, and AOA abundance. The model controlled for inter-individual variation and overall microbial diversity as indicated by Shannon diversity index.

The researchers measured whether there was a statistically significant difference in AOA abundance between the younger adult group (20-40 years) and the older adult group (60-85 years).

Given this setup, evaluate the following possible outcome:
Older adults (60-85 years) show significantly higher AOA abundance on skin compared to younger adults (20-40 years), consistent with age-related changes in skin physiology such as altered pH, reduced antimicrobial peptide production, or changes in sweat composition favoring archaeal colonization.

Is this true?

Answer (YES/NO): NO